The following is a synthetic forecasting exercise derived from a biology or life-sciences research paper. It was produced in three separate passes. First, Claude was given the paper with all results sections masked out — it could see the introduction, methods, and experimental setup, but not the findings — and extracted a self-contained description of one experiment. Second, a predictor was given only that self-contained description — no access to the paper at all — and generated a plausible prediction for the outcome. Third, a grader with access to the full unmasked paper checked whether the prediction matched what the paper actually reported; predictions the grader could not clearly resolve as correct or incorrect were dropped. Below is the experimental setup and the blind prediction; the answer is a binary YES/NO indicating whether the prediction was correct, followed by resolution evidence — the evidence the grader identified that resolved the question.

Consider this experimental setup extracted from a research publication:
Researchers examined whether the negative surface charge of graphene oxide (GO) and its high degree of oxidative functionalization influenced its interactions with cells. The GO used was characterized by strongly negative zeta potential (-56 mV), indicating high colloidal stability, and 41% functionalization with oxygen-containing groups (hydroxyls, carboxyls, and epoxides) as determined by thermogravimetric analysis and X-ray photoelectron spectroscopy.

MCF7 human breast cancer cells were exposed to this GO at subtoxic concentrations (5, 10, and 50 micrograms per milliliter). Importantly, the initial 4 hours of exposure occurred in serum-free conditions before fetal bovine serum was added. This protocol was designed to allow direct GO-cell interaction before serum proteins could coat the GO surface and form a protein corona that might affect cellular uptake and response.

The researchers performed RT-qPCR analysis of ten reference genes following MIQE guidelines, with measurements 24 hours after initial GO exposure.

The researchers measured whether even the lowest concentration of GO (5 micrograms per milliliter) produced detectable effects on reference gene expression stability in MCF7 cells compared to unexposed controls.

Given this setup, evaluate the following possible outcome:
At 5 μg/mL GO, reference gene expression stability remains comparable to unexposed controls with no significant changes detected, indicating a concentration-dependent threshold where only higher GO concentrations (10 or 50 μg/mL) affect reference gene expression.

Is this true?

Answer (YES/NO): NO